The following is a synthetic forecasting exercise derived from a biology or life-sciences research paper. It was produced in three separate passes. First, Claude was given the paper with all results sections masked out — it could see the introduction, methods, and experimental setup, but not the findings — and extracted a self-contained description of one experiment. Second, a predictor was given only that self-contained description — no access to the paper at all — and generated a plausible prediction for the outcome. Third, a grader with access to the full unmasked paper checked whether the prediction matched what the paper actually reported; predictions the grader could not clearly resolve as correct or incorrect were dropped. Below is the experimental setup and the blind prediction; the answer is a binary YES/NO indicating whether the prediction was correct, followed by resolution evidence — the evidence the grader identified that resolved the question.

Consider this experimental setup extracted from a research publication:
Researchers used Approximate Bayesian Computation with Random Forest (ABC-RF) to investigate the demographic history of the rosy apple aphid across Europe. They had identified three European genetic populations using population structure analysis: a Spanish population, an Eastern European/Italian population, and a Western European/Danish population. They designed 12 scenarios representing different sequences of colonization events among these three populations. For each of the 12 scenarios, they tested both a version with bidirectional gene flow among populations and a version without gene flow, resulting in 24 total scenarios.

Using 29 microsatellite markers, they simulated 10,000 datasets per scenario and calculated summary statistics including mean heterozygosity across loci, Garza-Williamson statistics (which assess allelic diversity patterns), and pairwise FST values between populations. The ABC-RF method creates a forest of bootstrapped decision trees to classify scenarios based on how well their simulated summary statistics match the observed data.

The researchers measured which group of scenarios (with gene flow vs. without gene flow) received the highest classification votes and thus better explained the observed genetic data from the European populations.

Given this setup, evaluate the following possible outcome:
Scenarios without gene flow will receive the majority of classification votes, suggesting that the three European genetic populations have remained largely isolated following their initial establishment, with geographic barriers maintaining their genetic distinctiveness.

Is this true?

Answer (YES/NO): NO